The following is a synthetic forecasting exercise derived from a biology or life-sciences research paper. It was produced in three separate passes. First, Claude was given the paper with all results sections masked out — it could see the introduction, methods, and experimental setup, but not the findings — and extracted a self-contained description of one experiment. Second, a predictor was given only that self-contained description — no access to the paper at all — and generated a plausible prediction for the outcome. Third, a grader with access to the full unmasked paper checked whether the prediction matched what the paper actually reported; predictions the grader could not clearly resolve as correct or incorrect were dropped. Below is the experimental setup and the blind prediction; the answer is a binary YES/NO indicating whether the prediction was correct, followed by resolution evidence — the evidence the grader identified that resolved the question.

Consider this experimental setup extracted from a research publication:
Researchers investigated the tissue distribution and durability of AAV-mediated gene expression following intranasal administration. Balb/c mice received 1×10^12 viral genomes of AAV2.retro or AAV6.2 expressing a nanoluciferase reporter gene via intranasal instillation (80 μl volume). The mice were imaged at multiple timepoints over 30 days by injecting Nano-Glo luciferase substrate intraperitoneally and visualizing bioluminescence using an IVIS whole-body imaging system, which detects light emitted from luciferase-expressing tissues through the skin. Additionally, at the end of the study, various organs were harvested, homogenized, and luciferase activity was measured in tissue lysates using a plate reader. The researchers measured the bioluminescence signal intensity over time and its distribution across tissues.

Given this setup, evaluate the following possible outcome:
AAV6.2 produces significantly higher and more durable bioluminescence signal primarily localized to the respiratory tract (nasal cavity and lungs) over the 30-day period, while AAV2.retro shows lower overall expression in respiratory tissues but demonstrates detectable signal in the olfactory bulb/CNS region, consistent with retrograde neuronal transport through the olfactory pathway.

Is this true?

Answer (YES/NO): NO